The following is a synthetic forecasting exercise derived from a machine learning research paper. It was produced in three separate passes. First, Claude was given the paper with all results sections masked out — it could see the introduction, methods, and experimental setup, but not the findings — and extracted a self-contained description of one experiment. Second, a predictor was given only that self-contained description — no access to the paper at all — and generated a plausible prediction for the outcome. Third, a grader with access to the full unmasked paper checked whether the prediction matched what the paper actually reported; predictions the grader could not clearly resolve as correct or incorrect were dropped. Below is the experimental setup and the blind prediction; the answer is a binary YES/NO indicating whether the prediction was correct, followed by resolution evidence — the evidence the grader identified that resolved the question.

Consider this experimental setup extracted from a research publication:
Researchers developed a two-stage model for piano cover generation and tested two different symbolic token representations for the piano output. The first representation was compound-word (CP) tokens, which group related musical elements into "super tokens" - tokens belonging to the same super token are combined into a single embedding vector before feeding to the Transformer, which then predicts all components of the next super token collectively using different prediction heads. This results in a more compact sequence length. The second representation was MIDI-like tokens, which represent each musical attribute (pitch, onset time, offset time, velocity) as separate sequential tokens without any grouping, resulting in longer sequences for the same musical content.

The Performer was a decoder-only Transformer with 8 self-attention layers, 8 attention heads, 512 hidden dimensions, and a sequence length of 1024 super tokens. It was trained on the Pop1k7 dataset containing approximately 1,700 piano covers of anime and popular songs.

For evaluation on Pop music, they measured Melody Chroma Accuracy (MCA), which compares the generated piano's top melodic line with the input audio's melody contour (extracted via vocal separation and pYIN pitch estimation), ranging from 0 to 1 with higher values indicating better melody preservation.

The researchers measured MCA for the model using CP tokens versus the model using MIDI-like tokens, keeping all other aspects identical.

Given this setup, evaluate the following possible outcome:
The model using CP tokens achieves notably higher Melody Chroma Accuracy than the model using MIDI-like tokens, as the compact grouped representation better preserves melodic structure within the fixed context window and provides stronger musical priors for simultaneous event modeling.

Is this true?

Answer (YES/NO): YES